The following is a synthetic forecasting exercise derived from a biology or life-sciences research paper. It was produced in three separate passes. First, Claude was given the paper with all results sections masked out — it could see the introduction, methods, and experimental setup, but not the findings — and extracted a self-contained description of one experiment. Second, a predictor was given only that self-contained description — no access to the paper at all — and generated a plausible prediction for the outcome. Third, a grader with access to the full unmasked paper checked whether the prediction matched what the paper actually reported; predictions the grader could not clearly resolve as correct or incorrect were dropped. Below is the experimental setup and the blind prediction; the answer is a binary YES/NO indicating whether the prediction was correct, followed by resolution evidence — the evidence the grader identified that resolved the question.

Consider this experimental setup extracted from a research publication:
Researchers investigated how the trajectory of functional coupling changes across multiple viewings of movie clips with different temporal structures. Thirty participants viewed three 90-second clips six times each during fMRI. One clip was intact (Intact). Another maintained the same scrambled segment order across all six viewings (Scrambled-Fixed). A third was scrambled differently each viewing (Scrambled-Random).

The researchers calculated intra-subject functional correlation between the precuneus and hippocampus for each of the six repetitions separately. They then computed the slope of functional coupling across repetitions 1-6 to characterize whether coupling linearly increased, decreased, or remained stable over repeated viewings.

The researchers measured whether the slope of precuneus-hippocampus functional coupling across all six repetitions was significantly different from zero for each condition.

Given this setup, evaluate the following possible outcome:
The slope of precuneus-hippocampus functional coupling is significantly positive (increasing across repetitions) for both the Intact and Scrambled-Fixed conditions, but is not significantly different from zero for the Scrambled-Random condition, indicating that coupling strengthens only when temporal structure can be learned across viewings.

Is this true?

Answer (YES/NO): NO